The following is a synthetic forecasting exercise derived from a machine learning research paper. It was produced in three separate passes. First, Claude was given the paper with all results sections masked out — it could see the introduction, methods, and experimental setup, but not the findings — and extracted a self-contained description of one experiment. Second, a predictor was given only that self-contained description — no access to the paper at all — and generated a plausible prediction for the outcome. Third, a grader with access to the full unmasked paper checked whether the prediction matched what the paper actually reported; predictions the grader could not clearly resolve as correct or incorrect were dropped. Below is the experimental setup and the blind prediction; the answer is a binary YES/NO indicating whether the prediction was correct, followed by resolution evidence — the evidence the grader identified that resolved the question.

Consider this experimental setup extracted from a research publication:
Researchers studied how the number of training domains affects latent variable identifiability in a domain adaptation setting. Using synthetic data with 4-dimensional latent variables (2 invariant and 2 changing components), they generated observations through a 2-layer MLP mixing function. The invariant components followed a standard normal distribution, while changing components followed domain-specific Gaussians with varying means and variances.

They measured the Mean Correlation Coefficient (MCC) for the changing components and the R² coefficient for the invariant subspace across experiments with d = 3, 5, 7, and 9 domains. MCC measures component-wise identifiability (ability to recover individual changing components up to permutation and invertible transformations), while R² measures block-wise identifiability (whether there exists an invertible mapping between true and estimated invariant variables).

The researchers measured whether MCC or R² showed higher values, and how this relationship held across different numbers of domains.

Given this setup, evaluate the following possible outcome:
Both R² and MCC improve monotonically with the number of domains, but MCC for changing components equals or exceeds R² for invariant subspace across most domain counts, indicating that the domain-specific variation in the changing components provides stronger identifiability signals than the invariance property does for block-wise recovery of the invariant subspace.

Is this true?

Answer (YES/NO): YES